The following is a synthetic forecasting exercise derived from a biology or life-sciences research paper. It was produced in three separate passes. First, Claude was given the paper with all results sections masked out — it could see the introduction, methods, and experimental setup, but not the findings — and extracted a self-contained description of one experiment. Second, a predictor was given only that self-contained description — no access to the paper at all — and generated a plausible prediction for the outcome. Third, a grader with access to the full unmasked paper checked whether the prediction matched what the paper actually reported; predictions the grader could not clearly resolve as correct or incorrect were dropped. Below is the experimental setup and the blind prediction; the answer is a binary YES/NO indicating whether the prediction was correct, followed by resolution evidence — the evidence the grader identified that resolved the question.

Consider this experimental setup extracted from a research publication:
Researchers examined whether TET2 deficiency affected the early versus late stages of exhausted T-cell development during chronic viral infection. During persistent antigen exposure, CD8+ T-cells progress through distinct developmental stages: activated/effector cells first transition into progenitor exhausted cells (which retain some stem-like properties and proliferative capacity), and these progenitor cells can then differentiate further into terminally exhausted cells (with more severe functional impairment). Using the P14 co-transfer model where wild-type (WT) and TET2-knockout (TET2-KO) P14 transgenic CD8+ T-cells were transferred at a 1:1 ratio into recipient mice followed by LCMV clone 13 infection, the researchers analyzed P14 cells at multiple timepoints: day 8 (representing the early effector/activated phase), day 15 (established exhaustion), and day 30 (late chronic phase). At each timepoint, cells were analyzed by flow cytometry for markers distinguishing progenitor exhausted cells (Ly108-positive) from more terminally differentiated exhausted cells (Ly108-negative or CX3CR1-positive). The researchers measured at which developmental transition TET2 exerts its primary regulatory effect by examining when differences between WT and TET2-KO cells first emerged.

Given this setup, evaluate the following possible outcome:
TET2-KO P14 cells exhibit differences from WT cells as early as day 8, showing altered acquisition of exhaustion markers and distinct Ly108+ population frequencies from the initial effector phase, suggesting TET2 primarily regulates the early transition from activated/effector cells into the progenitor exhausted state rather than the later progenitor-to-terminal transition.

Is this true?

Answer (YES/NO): NO